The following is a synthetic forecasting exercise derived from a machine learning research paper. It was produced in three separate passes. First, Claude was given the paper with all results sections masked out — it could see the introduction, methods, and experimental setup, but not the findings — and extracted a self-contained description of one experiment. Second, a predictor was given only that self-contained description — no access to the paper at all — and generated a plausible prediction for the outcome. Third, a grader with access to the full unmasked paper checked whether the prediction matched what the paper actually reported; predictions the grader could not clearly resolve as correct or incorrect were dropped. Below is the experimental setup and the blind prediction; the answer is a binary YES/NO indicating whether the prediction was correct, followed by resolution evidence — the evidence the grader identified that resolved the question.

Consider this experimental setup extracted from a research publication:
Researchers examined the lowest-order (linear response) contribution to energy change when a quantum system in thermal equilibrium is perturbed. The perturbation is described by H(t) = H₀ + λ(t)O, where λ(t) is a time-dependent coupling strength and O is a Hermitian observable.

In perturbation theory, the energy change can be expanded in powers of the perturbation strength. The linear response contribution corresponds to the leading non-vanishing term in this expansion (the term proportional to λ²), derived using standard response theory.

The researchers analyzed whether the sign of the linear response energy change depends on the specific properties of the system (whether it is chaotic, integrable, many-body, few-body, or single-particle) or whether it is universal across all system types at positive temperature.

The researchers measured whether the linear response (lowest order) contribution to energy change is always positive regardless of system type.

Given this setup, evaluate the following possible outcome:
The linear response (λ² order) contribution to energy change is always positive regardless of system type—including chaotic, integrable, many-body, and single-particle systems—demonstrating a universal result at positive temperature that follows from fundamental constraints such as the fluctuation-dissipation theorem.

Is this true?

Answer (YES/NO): YES